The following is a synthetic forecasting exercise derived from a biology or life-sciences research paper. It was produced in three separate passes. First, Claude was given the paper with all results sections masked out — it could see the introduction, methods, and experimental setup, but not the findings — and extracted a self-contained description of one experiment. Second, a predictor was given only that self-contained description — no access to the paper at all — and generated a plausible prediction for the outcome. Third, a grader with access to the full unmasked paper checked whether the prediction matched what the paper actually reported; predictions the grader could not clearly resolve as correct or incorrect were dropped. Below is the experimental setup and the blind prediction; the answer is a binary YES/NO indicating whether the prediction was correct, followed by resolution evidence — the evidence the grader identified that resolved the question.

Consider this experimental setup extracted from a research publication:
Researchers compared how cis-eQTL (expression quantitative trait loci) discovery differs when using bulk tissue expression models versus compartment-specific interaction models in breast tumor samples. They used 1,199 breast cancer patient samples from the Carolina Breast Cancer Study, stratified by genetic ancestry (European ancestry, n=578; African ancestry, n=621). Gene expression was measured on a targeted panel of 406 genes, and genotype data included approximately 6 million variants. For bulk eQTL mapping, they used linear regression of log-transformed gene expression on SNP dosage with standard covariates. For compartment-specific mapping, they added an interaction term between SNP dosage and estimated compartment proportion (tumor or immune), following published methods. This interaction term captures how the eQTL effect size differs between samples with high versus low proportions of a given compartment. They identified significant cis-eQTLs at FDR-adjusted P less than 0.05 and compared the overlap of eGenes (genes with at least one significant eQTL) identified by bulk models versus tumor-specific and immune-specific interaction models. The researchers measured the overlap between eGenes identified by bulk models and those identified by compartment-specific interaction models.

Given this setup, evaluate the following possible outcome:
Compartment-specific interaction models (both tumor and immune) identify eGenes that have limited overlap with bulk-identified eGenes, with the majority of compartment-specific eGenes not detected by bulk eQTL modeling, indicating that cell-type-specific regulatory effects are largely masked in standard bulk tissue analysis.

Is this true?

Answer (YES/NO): YES